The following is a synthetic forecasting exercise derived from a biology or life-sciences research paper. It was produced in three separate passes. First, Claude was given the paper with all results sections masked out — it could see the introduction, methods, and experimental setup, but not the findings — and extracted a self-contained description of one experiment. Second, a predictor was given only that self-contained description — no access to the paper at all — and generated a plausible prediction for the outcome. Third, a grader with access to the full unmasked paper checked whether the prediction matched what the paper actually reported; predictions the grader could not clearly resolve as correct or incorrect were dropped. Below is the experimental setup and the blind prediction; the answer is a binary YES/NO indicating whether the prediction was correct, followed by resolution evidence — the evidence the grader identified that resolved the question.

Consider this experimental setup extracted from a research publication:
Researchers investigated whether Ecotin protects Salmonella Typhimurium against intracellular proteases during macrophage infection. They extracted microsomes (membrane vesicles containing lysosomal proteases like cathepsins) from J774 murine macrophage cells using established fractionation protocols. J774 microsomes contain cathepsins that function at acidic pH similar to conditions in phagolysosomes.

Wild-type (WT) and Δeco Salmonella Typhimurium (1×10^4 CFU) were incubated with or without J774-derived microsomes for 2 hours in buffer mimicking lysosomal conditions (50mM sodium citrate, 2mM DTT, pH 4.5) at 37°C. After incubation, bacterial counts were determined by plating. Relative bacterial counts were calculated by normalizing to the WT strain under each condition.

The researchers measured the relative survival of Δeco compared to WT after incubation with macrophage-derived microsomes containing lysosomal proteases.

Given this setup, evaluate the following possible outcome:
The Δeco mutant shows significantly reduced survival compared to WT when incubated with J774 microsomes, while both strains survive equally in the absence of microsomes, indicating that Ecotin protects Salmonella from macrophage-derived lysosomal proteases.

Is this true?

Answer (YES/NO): YES